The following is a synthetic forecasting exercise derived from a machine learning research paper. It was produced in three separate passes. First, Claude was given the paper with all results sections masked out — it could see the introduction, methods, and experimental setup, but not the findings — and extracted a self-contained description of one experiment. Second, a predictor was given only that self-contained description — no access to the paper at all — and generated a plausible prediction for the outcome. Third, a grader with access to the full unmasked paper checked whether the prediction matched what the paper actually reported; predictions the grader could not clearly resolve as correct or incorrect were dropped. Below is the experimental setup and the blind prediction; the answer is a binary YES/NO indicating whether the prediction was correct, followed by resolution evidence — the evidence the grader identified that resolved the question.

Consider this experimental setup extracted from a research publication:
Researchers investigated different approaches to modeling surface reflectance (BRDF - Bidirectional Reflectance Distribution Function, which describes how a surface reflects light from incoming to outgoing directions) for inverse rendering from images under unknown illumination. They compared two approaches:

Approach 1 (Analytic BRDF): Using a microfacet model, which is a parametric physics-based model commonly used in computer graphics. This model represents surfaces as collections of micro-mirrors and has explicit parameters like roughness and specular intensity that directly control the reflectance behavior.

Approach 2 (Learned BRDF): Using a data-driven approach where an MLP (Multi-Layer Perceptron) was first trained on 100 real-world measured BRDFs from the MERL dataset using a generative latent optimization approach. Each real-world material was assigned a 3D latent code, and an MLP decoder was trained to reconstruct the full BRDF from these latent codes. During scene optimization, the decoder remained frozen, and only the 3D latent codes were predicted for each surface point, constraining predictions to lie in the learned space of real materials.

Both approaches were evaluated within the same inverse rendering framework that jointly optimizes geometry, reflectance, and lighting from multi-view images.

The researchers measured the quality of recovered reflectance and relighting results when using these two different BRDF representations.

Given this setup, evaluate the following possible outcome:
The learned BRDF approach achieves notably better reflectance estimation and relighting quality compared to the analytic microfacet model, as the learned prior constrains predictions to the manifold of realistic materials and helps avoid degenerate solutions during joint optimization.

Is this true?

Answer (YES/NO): NO